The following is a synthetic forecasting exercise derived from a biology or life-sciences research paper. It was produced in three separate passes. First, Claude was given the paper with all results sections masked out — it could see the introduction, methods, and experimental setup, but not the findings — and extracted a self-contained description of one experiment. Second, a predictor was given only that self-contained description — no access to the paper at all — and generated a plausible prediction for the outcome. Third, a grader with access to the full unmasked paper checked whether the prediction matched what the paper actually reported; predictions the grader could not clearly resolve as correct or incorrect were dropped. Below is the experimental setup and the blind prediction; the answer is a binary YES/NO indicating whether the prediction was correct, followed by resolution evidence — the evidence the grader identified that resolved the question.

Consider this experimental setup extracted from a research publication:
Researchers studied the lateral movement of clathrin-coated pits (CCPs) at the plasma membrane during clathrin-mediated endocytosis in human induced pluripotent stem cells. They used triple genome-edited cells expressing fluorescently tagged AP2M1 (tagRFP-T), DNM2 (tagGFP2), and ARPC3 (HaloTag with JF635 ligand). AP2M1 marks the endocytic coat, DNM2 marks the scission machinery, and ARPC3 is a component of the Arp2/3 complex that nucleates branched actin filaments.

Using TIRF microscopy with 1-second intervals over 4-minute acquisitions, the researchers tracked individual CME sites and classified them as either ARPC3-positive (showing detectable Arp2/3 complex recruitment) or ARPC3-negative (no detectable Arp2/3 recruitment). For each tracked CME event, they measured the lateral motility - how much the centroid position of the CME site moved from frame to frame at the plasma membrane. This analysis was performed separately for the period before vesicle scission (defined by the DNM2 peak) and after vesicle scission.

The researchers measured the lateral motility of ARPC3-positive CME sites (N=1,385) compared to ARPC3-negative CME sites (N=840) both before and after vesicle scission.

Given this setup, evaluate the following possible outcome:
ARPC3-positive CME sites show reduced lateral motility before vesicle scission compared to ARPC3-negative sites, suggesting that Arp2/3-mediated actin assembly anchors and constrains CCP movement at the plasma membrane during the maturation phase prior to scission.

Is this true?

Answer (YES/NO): YES